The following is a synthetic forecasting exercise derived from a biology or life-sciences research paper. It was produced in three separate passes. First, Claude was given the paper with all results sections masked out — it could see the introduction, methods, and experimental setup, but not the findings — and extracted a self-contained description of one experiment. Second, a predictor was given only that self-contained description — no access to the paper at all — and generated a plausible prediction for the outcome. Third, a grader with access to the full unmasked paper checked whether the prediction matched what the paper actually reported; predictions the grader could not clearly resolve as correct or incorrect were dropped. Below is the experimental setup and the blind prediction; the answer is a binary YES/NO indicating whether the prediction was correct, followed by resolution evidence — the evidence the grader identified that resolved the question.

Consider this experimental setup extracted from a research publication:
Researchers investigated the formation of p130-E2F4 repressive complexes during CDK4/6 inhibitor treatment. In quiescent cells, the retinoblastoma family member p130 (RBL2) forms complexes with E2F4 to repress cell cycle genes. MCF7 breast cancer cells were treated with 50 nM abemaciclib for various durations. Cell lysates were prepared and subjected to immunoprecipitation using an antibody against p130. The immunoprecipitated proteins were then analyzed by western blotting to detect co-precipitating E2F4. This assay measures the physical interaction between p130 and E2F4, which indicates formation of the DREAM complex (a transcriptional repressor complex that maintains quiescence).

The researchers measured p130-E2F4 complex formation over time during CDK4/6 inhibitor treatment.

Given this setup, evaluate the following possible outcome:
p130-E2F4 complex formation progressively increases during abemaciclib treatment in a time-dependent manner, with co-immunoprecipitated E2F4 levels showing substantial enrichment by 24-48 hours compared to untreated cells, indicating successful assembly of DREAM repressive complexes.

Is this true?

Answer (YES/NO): YES